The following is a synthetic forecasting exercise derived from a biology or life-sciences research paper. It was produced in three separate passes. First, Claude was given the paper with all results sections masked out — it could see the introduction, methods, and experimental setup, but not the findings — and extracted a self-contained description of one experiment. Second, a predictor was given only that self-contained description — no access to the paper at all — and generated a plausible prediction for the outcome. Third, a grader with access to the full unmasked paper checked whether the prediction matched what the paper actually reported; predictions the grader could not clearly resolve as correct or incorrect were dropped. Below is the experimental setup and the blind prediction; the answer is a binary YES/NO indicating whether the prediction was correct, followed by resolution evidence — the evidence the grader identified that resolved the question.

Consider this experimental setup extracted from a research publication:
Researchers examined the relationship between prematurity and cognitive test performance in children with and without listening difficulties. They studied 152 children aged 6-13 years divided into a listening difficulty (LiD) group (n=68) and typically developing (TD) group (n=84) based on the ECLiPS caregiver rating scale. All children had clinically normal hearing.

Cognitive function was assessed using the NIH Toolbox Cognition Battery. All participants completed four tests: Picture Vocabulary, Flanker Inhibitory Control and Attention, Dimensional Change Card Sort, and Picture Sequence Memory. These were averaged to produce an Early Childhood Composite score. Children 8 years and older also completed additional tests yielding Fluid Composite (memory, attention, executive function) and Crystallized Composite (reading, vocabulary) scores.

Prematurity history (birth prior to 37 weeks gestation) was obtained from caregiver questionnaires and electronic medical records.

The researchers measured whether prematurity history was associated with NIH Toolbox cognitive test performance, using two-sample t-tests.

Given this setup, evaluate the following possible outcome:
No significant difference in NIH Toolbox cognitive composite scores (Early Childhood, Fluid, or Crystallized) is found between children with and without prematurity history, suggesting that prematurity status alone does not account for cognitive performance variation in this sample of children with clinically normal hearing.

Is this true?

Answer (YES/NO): YES